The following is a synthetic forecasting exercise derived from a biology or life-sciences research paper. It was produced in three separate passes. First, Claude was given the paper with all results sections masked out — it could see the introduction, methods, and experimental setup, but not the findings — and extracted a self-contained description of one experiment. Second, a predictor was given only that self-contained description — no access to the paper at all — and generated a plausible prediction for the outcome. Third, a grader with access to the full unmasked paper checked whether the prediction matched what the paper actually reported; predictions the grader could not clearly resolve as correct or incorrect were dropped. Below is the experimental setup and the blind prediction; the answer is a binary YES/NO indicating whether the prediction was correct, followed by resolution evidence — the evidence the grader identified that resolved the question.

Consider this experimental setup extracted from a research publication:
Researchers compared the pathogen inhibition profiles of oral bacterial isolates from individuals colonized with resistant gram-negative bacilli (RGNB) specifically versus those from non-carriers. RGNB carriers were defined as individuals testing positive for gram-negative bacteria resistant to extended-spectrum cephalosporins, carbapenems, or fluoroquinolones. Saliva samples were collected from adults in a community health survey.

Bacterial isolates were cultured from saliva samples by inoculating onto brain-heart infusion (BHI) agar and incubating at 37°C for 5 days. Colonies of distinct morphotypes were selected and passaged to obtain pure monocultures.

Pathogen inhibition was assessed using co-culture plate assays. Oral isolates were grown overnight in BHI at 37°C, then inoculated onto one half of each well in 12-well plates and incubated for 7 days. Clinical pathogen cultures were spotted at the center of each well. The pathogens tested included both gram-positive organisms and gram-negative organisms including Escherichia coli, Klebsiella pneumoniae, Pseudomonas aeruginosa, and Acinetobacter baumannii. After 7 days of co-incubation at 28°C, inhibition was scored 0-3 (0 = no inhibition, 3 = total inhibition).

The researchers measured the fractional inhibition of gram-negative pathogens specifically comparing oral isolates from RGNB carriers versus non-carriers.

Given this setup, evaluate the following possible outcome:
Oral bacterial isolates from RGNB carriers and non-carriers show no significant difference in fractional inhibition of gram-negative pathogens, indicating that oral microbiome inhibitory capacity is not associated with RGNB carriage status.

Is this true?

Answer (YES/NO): NO